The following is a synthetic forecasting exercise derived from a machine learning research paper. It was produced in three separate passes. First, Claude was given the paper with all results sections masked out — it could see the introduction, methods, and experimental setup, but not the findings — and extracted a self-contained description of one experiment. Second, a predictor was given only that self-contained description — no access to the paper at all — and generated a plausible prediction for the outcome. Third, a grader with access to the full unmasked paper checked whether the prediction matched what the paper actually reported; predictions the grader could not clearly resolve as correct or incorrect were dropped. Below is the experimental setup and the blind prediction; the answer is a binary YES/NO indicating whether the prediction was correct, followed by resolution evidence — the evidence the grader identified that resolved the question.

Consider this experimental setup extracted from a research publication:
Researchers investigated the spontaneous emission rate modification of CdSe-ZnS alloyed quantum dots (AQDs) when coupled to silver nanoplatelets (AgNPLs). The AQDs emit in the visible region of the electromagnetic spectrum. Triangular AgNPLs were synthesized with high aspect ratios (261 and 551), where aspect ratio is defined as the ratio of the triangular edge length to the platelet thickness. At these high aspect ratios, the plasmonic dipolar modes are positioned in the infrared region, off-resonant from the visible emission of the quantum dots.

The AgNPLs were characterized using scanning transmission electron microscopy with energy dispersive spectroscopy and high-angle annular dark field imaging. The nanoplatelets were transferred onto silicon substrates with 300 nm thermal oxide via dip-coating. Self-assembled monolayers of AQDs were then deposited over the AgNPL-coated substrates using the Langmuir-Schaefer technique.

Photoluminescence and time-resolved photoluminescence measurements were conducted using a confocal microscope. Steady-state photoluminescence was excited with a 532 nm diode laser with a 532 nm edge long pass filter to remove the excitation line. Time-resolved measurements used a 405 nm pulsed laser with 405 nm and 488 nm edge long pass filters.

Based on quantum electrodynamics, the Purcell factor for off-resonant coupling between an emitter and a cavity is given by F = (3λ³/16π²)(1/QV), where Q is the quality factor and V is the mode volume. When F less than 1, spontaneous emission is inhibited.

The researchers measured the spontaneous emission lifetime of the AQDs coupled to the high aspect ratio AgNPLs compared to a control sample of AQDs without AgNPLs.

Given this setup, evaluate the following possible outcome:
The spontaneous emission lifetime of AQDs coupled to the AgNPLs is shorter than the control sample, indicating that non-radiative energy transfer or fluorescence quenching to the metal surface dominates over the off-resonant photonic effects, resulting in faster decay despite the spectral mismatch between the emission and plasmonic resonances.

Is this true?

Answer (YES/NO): NO